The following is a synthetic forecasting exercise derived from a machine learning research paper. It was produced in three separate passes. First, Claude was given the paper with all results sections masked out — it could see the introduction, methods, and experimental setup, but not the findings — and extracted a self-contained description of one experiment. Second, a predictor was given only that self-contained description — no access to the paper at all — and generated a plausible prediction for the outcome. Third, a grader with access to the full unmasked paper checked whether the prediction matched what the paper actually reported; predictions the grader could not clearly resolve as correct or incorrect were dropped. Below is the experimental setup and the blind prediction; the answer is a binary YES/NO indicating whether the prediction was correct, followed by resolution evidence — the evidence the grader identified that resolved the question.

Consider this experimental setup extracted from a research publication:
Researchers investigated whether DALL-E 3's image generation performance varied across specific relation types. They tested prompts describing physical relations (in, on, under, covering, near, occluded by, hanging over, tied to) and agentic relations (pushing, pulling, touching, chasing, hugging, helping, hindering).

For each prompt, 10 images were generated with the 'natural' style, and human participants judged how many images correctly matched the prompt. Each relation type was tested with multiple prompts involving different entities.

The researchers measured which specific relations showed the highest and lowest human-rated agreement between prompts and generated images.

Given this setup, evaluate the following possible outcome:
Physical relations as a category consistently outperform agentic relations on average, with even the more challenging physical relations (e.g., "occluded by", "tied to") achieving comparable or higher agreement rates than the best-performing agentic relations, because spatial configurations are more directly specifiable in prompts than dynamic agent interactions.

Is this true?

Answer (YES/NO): NO